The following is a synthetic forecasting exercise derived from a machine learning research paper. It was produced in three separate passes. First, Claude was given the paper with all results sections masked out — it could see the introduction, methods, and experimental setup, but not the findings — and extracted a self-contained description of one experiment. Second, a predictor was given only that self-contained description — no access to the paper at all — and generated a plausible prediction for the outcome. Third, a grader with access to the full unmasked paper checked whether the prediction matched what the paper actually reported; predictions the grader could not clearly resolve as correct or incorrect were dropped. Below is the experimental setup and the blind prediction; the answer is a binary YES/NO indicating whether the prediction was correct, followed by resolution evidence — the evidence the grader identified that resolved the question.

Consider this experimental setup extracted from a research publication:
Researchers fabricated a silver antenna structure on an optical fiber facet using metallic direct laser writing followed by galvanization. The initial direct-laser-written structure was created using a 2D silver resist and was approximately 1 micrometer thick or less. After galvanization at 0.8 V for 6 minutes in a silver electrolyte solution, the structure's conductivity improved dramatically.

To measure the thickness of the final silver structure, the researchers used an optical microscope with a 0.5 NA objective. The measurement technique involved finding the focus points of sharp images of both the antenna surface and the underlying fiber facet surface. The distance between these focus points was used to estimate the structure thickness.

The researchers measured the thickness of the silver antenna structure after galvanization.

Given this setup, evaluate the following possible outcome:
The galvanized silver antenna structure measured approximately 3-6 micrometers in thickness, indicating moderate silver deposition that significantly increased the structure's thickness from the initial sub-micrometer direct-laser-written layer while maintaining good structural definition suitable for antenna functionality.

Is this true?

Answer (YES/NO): YES